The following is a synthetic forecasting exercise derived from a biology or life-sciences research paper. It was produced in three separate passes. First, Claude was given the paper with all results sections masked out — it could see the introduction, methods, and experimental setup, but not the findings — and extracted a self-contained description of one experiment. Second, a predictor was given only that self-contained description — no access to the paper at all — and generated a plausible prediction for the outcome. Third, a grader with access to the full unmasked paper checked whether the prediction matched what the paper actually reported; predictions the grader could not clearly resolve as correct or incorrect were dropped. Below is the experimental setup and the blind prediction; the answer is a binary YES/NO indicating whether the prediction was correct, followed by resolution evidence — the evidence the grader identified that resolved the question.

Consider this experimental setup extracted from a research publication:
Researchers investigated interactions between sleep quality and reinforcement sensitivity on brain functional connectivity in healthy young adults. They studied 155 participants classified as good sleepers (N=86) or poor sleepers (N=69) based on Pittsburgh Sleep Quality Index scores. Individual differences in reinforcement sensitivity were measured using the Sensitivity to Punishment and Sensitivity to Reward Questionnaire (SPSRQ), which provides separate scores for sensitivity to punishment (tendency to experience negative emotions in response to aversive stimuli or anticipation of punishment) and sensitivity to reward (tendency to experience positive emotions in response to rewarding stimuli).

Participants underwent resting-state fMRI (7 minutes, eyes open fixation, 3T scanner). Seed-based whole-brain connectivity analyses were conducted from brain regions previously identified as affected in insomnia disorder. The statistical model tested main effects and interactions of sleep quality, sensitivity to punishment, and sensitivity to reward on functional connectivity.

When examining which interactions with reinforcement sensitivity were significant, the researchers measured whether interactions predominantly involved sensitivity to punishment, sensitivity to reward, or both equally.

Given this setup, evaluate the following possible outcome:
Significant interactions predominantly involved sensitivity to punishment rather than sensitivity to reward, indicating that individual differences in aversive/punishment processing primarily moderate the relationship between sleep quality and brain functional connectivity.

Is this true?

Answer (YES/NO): YES